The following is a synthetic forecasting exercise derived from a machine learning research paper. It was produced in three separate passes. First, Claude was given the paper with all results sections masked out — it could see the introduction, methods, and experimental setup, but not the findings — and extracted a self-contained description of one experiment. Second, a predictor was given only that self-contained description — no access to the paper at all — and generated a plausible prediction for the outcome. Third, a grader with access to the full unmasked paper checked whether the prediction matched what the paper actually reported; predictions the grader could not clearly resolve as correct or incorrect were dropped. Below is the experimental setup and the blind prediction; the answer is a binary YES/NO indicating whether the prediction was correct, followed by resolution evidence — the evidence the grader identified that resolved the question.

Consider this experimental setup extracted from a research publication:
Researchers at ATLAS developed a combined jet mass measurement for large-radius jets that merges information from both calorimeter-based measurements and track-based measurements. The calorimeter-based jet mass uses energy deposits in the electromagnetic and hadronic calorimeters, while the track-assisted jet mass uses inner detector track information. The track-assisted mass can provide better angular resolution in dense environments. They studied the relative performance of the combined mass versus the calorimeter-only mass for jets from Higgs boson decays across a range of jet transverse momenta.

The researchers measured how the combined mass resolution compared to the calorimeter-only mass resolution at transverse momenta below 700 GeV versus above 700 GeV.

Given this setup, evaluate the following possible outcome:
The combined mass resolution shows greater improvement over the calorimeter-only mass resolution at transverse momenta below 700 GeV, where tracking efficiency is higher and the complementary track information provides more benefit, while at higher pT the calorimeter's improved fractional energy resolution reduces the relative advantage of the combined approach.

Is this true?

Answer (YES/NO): NO